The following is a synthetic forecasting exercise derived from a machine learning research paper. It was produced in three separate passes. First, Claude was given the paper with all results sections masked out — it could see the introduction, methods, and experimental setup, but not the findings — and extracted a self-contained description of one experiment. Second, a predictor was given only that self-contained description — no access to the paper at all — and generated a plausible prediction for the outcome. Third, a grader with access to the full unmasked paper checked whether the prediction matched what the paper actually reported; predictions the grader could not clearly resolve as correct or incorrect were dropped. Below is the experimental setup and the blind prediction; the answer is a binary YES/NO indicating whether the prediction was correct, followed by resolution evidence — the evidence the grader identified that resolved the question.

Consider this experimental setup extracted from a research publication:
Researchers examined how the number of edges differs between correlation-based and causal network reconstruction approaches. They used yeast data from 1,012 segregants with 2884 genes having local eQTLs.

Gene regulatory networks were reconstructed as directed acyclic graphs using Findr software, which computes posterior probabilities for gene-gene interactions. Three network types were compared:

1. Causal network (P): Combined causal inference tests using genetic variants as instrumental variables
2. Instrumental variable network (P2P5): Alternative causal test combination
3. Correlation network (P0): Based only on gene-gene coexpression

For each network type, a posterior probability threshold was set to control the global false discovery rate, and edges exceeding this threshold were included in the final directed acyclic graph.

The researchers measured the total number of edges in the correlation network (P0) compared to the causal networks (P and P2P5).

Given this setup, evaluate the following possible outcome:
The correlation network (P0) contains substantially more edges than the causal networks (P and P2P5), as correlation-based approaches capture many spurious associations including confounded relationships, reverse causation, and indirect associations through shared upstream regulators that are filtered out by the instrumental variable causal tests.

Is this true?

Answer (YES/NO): YES